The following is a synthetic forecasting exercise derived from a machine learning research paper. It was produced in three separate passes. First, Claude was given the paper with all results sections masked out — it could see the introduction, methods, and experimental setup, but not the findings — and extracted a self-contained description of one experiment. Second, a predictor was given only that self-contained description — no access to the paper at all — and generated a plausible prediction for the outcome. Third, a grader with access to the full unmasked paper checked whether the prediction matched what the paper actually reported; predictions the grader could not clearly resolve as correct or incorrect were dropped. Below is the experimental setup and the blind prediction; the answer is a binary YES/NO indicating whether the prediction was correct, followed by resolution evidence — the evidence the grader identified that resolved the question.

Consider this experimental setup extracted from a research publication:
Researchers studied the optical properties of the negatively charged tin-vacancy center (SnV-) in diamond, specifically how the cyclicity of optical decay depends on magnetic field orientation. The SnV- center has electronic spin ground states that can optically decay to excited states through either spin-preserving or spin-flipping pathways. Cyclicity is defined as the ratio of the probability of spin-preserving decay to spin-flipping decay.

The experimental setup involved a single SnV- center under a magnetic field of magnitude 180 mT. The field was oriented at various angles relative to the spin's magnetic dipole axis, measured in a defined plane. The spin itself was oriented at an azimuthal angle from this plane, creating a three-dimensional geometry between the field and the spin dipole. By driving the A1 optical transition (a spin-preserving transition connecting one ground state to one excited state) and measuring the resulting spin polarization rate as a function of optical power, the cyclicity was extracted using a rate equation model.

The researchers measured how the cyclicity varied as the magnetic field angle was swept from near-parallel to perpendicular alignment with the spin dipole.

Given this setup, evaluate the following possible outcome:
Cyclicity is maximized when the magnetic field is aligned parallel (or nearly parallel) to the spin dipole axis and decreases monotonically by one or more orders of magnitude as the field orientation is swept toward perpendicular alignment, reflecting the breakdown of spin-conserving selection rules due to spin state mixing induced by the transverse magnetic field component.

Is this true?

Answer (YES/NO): NO